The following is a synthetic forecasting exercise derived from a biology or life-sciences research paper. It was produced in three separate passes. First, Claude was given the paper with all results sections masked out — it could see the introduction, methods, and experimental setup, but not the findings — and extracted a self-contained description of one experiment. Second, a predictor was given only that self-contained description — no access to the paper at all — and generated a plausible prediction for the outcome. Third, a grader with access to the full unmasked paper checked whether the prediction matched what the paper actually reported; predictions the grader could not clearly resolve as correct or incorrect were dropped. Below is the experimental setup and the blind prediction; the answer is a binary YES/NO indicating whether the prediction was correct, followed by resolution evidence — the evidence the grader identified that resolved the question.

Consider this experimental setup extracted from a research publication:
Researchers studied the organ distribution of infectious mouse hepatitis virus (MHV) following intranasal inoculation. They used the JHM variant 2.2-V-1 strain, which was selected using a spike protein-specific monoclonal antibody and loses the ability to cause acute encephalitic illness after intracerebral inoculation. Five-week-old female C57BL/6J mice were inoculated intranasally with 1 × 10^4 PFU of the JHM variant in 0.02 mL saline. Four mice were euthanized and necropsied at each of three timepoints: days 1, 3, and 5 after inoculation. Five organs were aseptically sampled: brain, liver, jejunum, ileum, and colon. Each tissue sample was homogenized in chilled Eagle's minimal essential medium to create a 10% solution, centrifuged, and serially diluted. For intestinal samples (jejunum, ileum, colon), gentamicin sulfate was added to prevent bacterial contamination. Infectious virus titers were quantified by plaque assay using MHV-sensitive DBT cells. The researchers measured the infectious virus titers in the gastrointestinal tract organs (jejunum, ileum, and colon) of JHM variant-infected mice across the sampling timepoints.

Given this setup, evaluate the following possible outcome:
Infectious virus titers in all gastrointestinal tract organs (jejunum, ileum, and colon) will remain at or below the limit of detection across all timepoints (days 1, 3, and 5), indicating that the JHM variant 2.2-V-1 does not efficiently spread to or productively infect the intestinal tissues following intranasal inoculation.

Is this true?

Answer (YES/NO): YES